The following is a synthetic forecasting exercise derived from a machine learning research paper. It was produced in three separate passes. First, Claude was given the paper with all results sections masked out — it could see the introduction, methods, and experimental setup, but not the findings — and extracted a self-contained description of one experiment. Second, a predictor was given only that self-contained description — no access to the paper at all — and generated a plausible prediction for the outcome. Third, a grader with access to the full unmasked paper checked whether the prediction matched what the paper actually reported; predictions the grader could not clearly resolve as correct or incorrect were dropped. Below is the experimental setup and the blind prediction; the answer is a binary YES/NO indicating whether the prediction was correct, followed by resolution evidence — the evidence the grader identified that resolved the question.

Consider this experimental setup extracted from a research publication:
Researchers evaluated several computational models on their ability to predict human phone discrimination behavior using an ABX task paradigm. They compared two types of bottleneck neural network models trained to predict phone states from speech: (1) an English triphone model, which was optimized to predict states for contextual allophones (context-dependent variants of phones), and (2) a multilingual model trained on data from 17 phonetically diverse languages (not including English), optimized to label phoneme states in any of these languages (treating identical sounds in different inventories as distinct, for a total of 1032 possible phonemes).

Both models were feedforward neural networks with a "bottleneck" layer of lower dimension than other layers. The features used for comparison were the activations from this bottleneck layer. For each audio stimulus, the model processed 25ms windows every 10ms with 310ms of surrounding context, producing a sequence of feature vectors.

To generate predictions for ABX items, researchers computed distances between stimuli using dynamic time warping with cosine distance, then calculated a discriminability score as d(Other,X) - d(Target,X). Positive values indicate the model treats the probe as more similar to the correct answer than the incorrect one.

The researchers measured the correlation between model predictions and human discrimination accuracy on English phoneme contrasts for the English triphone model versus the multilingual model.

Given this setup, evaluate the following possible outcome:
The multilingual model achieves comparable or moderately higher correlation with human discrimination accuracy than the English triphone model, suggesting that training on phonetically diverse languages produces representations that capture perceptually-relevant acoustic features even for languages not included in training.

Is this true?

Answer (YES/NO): YES